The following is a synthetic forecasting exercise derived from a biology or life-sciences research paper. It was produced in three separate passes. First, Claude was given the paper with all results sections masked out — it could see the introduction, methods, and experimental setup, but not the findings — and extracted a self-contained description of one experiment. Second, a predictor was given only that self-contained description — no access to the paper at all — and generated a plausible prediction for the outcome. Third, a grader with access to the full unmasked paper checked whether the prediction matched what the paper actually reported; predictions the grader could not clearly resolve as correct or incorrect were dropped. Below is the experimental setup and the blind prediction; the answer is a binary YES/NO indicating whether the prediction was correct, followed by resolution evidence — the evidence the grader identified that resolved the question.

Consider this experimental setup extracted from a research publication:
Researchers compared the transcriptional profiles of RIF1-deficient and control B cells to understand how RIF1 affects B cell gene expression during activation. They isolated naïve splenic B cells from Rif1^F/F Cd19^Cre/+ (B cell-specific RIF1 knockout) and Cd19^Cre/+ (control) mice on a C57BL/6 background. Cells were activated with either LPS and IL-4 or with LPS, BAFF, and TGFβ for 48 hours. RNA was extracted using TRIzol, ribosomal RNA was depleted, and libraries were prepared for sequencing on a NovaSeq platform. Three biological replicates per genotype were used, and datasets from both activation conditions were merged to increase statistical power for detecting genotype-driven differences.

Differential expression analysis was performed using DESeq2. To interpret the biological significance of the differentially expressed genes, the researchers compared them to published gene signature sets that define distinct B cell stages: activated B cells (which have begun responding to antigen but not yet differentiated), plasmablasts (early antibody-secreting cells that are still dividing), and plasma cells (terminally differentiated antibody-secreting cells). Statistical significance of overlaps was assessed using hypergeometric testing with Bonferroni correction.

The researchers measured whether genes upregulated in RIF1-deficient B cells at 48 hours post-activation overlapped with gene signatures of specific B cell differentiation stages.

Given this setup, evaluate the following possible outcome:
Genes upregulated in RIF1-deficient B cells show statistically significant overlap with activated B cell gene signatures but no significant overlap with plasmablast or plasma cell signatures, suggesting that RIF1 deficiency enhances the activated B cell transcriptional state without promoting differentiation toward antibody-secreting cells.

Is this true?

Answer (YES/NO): NO